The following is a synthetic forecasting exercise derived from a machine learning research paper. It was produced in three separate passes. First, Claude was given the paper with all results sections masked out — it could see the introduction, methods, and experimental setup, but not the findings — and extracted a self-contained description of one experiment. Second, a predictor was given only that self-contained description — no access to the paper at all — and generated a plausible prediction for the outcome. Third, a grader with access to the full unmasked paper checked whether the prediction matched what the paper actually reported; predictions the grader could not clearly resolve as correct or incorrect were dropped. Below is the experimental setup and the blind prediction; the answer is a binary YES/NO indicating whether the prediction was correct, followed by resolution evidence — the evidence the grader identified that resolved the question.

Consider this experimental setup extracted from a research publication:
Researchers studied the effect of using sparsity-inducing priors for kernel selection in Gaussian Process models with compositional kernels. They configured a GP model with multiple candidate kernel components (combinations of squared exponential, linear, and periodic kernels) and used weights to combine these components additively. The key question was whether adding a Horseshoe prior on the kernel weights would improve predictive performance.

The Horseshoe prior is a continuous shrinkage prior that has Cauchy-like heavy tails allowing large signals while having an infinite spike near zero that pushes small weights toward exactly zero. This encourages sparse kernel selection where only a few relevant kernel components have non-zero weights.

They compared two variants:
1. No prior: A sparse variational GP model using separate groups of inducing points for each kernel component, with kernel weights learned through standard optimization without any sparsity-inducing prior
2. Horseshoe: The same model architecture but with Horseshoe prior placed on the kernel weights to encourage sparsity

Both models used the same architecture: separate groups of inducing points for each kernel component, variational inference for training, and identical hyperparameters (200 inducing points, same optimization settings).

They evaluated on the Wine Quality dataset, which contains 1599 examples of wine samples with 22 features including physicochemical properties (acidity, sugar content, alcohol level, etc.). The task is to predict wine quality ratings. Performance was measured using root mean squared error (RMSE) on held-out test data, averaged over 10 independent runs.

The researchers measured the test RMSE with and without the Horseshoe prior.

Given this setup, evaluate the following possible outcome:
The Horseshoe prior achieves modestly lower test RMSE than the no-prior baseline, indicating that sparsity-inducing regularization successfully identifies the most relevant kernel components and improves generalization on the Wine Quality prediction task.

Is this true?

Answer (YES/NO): NO